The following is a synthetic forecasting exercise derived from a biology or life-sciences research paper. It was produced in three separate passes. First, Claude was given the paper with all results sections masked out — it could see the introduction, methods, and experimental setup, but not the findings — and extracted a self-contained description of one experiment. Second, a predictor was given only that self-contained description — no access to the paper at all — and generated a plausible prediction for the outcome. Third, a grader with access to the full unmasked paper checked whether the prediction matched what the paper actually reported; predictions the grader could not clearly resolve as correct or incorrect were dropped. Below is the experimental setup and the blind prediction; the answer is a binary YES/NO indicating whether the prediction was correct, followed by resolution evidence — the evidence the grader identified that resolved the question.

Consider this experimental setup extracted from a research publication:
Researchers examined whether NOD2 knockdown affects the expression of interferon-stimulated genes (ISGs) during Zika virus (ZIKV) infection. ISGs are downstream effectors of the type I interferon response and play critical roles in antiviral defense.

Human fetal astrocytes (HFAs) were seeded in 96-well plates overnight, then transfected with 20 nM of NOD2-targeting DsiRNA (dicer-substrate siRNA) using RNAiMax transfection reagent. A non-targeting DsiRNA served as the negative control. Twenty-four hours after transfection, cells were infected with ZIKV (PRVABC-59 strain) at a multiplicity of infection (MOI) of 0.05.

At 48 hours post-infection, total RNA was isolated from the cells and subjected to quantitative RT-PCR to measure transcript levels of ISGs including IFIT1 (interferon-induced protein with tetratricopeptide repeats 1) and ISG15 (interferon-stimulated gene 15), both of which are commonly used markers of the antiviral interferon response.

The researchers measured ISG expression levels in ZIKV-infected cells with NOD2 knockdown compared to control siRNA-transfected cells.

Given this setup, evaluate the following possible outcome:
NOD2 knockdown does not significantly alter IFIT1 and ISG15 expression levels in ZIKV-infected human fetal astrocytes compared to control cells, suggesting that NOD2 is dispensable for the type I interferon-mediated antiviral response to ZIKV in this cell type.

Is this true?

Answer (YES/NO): NO